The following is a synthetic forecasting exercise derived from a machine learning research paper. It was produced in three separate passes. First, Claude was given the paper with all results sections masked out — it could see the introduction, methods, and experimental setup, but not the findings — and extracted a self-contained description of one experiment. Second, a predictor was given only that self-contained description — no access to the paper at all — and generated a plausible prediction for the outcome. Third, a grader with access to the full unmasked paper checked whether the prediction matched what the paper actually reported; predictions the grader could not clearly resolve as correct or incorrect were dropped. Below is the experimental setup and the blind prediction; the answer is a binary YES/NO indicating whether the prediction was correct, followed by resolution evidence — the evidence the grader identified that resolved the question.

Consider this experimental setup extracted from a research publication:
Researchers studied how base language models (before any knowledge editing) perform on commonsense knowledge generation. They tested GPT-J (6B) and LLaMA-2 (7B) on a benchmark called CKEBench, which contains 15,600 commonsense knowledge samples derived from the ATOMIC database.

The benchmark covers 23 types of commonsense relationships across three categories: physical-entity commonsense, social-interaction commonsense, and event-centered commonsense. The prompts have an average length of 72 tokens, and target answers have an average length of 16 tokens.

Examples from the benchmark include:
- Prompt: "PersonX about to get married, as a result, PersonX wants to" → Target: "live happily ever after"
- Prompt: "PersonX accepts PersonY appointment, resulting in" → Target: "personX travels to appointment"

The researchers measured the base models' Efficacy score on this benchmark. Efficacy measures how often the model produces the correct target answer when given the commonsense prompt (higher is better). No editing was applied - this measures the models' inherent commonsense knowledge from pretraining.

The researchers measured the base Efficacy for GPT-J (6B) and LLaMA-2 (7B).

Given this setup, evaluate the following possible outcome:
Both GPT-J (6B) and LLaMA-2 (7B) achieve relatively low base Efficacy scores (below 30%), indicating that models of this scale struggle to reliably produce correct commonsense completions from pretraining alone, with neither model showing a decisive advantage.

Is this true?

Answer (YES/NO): YES